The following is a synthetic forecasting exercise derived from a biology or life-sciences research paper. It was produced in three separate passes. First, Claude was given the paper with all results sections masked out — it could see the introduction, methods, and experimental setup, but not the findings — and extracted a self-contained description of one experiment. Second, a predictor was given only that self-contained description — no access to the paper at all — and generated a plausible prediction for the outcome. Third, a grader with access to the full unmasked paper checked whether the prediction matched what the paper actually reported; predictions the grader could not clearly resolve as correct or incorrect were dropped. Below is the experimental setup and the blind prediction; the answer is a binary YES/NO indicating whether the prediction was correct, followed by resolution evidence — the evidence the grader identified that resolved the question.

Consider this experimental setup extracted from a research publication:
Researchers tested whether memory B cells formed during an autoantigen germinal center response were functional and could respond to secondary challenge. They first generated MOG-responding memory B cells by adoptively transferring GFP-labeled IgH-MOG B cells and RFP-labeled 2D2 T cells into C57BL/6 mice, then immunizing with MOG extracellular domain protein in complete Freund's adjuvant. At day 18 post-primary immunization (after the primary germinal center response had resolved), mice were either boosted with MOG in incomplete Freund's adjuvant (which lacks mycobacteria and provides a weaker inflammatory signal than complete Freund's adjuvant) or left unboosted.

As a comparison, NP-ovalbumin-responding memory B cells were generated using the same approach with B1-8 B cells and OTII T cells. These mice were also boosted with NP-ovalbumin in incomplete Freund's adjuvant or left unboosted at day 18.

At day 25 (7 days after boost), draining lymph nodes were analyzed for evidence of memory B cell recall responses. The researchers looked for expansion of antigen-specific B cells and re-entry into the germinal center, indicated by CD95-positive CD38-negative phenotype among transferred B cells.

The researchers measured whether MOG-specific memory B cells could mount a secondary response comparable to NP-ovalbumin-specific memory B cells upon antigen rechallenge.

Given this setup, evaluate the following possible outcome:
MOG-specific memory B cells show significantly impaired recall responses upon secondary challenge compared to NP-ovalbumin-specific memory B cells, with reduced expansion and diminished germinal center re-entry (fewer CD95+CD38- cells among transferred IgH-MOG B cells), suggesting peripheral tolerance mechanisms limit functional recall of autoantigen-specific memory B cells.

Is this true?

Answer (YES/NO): YES